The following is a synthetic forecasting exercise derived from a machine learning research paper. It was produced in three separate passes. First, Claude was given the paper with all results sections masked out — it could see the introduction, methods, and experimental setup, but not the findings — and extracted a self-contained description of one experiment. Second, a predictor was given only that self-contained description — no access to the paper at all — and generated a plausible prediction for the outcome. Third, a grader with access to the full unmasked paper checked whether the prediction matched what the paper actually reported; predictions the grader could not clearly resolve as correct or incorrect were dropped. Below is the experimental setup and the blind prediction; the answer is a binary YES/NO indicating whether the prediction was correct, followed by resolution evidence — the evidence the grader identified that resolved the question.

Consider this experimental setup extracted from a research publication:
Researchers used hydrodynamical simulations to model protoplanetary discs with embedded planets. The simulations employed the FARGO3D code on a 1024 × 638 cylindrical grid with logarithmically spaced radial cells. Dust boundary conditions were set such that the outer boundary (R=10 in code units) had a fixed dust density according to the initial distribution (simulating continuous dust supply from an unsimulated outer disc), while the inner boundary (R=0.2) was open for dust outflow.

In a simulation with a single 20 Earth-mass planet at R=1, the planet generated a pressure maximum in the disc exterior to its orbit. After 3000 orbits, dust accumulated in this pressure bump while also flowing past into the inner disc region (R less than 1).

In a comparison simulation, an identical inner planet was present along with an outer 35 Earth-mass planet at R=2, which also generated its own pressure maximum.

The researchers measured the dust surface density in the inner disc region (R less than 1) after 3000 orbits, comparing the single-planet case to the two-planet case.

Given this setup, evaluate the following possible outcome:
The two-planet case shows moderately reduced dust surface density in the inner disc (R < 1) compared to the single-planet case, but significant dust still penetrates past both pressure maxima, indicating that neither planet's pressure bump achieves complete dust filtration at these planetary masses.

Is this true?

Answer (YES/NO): NO